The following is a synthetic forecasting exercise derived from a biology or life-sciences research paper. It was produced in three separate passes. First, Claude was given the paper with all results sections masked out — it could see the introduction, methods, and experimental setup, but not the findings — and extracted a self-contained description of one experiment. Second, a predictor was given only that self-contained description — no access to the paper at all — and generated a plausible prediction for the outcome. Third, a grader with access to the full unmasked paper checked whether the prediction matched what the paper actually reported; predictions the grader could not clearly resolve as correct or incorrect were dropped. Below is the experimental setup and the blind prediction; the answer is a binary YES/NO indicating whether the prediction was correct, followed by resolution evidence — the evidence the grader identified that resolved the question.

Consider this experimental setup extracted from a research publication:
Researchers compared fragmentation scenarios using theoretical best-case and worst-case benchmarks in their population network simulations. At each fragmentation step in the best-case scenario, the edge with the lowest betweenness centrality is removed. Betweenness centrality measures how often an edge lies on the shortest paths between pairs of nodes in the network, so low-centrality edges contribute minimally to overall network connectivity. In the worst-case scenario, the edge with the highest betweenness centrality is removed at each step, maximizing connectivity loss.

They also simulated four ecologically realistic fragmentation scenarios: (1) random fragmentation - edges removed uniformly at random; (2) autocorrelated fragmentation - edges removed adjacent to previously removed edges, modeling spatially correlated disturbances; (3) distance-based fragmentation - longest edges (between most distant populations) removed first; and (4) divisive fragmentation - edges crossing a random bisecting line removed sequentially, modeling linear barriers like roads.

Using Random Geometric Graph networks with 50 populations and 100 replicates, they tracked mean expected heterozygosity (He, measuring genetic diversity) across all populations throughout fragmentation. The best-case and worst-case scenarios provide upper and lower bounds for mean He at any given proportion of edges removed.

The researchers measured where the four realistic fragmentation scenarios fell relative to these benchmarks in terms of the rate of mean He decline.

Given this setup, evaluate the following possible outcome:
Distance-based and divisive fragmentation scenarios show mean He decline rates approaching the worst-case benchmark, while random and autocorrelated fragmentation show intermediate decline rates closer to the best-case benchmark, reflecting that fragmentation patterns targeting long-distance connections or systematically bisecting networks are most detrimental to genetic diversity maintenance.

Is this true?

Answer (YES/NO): NO